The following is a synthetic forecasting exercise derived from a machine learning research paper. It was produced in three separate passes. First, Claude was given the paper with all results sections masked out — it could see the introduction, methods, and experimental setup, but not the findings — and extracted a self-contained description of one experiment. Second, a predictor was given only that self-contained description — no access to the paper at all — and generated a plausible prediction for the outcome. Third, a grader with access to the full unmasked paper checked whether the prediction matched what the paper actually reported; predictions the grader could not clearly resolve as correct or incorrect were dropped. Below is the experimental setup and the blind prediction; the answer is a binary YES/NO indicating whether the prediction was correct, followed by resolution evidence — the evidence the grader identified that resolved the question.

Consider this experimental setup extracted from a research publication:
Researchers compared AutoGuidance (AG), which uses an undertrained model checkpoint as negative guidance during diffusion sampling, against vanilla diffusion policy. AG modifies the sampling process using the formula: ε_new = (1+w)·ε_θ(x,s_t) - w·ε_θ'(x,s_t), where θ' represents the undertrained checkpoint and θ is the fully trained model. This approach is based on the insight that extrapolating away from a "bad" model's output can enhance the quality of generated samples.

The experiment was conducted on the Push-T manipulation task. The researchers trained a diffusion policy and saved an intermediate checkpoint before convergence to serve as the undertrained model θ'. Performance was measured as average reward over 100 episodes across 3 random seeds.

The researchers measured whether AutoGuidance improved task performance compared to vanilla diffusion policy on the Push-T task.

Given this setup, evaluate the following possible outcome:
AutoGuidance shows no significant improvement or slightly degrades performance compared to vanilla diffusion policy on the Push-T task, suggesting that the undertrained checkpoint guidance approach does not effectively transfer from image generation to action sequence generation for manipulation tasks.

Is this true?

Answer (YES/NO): NO